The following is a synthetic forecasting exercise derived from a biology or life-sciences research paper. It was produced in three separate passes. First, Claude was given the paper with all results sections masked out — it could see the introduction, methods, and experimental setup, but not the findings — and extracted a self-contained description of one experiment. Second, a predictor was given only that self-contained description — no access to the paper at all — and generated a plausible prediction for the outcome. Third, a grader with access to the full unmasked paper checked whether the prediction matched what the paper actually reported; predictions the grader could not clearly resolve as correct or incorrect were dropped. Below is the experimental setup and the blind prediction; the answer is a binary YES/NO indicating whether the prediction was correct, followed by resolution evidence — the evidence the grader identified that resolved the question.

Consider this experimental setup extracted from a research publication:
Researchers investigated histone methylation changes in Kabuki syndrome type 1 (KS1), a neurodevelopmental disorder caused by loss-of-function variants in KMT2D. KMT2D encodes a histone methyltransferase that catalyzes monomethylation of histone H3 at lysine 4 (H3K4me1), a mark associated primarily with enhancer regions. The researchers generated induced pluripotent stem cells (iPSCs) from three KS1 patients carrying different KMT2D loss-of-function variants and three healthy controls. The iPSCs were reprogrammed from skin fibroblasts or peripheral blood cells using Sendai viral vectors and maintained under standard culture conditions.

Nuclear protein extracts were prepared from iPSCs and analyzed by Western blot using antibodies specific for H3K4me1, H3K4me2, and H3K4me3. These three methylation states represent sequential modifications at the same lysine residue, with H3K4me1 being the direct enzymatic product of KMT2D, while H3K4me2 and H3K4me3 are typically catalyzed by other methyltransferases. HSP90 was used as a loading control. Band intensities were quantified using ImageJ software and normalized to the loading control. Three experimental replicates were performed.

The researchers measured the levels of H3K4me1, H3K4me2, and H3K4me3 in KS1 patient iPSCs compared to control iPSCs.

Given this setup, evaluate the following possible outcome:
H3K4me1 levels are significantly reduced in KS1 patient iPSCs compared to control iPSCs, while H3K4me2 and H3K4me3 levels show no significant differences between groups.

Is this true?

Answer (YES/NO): NO